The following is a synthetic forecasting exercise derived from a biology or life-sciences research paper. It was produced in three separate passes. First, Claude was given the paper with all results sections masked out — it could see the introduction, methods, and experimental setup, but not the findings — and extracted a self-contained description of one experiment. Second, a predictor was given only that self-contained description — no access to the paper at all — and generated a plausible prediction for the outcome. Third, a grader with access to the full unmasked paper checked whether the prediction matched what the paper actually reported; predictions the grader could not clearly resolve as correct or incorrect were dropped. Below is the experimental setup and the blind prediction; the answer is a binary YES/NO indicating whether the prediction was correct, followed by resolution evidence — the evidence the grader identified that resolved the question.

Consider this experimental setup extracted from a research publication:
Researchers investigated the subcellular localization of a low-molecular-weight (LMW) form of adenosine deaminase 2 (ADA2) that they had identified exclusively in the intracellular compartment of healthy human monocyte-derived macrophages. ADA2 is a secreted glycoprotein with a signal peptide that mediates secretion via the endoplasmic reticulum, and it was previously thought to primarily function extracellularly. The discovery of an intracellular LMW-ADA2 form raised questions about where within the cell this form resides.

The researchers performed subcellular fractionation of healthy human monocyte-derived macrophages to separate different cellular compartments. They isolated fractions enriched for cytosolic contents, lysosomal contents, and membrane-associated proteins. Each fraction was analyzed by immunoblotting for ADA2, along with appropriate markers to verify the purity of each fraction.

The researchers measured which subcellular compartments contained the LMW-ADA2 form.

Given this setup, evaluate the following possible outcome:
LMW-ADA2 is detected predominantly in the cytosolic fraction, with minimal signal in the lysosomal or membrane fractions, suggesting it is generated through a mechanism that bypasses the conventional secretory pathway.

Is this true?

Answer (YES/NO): NO